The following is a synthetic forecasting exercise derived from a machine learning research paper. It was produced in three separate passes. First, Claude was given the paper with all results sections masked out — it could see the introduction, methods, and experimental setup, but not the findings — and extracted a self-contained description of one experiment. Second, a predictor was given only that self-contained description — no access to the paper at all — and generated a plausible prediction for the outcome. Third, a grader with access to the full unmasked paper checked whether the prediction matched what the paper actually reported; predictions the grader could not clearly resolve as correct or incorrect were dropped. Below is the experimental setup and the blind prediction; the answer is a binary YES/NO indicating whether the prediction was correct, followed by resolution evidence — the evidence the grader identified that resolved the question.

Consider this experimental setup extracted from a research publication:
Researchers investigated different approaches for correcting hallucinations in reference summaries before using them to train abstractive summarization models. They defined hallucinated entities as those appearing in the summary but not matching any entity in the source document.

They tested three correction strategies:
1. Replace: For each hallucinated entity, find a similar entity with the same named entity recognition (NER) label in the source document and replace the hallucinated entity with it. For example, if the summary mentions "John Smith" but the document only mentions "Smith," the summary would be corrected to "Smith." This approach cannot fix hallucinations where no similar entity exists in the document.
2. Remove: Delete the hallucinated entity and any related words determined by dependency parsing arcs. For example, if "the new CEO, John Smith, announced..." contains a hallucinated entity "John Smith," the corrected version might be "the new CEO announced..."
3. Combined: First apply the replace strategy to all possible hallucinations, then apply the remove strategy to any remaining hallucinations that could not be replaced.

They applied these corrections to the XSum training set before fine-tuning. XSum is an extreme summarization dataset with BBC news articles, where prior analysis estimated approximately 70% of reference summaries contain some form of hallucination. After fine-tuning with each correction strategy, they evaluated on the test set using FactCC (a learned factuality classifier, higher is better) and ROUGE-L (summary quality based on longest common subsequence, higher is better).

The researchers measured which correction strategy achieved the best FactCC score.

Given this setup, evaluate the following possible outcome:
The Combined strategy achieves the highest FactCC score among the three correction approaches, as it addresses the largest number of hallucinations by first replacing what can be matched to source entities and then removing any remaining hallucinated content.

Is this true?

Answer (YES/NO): NO